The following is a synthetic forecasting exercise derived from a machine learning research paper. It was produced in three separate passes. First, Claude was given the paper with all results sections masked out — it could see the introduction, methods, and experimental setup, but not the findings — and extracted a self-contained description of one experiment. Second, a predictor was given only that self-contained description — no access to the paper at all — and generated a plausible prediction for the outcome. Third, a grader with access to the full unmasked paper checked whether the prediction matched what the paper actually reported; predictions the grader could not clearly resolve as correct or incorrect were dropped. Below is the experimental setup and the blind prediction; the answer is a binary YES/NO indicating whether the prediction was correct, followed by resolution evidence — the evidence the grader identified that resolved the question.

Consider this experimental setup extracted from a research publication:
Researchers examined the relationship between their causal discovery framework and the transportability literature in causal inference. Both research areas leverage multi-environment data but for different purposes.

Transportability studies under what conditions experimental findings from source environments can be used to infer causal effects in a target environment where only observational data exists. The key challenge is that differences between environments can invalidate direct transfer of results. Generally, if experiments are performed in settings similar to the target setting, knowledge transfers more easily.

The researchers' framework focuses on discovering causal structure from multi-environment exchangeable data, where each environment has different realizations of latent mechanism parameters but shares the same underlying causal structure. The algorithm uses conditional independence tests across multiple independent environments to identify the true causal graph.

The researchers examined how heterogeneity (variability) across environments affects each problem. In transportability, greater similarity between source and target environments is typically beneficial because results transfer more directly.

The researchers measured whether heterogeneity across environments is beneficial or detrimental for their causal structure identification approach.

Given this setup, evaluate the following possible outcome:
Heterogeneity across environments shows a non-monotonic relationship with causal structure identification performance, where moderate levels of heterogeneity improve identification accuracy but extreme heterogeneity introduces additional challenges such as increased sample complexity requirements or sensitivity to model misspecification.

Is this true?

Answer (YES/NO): NO